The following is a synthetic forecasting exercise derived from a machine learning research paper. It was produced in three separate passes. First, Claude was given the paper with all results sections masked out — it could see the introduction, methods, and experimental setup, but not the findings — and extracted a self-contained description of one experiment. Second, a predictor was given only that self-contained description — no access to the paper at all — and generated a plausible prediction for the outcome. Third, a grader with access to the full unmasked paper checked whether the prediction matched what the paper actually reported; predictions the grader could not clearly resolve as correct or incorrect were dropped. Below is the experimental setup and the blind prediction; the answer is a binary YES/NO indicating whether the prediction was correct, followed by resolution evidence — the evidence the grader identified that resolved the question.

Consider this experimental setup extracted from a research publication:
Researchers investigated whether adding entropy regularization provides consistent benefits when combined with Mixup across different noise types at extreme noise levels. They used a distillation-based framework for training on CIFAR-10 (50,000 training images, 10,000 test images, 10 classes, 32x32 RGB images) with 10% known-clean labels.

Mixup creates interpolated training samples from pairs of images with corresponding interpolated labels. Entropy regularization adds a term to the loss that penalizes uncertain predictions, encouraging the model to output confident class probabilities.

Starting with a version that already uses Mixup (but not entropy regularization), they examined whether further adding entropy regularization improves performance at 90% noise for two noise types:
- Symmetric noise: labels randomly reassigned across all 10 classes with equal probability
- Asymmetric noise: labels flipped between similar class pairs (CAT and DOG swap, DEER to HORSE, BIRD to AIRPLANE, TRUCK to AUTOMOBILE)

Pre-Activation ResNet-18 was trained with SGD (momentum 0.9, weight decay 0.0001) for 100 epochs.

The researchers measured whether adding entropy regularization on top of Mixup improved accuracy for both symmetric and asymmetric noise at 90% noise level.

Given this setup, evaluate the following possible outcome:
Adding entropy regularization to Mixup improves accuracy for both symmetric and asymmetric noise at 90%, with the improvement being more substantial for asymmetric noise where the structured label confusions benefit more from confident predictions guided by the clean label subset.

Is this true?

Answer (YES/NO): NO